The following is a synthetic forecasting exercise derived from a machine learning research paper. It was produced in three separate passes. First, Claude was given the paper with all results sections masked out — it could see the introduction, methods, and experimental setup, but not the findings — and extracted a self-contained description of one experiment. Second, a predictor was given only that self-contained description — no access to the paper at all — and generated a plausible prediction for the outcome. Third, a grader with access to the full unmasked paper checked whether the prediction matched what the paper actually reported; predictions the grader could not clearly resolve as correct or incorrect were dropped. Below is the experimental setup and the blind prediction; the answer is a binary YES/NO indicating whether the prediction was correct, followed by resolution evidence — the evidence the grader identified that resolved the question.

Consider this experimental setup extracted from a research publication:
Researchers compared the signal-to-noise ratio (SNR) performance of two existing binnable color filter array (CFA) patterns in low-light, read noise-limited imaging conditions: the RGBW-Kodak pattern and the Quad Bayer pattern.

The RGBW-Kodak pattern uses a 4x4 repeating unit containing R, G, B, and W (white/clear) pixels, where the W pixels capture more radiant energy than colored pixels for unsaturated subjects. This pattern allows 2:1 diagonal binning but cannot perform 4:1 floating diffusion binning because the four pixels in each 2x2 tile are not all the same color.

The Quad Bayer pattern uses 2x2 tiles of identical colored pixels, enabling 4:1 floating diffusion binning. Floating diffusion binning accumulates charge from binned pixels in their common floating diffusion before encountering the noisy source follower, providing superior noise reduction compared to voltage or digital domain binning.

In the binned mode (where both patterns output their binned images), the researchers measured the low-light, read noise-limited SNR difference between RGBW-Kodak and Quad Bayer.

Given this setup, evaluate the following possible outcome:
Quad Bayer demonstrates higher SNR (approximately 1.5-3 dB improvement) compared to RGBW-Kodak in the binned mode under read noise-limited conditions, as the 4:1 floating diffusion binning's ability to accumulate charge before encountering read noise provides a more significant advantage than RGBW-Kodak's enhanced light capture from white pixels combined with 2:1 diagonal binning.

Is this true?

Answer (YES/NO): NO